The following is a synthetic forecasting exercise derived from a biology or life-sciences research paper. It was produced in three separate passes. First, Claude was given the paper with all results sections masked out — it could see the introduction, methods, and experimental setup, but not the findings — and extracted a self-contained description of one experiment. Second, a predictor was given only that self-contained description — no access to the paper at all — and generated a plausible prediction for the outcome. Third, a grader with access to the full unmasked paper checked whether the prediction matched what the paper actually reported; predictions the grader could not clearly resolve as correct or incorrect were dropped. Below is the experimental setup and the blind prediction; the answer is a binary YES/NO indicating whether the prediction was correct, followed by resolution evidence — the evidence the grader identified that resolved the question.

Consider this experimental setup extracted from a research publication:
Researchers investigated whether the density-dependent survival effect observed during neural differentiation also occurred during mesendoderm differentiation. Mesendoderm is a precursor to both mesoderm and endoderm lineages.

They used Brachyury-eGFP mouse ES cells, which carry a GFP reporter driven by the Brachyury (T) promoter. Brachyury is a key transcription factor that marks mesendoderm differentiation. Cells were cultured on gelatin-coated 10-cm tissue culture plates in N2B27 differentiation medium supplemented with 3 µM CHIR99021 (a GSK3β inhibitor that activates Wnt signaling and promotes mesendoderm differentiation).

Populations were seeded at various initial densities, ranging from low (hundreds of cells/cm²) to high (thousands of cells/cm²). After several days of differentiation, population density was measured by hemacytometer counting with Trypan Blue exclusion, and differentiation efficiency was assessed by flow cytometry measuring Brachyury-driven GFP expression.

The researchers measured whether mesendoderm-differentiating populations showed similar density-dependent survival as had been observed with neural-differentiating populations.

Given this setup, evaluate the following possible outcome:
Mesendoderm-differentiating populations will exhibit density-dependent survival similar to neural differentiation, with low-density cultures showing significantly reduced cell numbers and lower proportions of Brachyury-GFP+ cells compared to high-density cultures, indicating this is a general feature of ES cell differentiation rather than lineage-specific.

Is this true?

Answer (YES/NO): YES